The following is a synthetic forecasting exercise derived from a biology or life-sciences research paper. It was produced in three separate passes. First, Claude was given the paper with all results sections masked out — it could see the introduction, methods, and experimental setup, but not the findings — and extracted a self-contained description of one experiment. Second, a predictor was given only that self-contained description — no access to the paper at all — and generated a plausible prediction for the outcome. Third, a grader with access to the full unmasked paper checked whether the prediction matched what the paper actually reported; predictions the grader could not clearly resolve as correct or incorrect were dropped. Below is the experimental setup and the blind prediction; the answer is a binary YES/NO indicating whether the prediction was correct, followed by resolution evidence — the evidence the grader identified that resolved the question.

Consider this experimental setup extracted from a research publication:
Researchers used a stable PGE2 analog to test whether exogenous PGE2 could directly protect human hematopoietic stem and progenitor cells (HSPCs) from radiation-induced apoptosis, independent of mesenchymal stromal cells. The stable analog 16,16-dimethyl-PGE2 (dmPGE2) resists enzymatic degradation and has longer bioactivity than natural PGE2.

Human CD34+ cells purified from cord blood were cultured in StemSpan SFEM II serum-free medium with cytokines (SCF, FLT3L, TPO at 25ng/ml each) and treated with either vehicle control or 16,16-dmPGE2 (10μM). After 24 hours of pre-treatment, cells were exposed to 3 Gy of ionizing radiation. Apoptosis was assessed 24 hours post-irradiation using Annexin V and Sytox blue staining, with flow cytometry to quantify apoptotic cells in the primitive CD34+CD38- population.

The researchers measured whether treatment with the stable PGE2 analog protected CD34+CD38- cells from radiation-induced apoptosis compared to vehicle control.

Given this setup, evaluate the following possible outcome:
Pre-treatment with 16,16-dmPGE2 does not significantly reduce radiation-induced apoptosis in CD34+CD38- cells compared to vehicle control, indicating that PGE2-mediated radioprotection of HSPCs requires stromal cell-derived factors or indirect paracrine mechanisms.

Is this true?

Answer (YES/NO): NO